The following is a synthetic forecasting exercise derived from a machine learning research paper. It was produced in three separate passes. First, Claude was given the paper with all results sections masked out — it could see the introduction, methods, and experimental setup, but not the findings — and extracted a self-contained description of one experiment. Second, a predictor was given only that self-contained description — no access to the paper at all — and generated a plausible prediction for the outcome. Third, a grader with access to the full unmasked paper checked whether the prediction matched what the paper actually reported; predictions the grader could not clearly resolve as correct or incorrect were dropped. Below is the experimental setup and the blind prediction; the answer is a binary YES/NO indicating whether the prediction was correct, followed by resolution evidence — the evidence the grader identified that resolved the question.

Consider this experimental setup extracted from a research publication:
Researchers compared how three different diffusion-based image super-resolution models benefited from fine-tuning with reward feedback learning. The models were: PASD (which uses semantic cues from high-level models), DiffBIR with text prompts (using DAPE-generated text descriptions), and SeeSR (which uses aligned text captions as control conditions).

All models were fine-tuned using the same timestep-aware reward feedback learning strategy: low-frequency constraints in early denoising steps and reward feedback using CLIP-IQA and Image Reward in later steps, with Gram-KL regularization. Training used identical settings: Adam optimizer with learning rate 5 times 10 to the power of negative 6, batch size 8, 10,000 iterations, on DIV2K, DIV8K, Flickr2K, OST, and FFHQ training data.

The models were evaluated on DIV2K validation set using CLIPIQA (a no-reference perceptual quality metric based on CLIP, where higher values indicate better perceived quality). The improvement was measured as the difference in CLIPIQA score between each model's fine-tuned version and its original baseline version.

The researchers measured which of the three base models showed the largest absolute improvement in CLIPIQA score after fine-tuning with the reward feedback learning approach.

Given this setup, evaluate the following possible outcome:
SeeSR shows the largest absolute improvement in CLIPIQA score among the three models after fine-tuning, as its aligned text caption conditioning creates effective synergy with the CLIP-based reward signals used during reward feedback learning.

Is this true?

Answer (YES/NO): NO